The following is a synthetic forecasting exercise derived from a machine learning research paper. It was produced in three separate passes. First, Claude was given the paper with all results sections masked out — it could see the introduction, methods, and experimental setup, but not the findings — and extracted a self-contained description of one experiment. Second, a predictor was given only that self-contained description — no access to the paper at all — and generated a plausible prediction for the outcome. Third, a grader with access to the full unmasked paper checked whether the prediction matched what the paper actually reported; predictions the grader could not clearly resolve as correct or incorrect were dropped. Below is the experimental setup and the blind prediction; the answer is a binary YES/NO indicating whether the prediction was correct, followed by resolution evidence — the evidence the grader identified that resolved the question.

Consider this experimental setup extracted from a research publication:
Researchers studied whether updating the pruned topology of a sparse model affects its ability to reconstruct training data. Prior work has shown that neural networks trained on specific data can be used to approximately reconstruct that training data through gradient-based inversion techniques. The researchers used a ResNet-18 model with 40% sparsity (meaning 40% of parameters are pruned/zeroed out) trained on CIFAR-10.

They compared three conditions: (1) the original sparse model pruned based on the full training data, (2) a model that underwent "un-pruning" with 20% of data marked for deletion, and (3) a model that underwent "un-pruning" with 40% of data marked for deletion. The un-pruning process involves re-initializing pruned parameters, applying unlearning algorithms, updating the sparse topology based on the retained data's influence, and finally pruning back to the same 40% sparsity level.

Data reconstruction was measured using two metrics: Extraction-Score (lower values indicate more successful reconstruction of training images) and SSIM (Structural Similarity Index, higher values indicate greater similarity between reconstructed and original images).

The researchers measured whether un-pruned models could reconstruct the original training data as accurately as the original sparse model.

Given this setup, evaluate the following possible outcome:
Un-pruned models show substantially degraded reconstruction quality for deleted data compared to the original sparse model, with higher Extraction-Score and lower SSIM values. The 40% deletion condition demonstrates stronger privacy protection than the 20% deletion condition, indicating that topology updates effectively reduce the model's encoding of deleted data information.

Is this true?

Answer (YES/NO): YES